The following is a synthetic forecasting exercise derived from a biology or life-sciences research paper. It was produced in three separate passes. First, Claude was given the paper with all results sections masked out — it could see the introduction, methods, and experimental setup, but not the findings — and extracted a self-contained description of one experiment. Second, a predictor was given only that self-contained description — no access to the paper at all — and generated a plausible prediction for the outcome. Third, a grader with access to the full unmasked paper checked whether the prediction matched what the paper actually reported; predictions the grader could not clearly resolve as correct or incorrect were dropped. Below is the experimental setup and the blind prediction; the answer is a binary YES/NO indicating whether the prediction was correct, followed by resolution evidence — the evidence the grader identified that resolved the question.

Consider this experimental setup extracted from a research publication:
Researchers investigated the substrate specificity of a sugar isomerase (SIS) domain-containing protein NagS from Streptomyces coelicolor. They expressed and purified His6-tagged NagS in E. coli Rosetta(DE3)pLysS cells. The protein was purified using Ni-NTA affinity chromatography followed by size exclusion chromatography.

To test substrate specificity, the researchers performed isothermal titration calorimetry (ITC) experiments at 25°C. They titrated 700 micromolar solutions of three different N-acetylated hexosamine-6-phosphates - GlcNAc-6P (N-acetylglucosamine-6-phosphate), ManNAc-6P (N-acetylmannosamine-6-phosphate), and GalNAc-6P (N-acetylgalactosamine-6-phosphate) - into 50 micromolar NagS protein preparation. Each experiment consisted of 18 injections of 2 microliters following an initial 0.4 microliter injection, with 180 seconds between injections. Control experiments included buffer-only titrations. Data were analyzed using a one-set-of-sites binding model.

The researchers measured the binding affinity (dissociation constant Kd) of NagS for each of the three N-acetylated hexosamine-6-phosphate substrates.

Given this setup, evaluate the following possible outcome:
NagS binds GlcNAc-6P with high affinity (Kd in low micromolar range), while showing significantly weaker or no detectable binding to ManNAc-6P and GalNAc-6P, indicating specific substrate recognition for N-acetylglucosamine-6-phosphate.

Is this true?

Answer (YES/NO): NO